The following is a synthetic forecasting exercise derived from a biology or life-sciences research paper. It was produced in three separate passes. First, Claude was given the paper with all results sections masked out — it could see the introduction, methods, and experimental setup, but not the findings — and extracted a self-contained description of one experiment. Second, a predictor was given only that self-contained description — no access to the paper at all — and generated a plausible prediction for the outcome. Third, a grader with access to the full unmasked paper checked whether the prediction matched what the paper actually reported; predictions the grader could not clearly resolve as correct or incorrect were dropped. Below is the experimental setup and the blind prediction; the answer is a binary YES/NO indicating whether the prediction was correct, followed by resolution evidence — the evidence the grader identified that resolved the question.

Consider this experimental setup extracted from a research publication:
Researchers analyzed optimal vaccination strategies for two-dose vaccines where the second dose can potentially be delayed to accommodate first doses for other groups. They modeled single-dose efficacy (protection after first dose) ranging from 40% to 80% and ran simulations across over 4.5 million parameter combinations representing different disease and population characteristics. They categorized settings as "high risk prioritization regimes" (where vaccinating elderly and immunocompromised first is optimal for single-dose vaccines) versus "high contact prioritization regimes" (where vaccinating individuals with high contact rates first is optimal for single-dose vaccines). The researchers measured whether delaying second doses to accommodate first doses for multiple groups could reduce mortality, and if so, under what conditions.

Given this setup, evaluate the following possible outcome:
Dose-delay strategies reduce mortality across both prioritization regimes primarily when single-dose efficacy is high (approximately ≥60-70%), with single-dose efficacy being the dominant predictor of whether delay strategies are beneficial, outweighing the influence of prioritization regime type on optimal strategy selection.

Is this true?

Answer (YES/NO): NO